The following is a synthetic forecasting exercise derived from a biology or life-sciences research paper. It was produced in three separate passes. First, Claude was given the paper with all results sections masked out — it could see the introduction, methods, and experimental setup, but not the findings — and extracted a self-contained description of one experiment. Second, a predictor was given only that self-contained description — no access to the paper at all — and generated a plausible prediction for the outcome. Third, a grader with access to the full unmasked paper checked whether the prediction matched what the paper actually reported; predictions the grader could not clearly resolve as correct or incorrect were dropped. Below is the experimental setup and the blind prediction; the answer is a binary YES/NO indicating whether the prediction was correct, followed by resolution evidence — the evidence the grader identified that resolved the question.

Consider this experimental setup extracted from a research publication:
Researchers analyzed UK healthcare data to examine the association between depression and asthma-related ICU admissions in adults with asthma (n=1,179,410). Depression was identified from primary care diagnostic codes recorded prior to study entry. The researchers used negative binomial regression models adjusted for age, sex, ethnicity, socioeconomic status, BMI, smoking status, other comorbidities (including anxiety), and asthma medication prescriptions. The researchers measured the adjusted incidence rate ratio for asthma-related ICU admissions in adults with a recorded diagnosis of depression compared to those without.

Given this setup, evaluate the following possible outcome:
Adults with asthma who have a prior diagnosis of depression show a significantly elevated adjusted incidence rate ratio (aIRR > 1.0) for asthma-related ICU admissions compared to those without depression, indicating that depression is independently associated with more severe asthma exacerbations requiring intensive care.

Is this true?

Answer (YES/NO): YES